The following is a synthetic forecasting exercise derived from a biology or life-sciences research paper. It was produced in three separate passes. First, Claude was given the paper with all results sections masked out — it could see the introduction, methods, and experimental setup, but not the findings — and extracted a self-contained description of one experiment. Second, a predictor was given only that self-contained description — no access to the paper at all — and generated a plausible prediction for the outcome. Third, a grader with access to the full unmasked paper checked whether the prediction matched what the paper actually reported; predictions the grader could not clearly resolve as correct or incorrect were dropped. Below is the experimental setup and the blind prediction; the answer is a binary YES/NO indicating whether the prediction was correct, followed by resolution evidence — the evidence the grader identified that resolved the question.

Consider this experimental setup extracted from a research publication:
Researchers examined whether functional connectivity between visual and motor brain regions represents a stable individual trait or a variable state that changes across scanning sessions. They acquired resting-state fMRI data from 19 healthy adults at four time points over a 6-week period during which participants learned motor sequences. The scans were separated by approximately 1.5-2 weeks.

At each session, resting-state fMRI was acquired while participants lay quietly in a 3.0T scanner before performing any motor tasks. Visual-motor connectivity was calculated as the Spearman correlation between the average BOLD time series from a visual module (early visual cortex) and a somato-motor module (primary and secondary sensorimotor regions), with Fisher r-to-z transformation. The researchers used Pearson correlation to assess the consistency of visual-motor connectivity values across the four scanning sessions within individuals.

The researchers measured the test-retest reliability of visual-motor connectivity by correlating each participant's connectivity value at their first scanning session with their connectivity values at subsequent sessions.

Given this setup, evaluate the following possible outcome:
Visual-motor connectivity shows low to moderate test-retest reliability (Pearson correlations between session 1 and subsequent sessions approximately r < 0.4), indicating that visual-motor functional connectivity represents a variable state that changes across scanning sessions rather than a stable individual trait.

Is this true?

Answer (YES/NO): NO